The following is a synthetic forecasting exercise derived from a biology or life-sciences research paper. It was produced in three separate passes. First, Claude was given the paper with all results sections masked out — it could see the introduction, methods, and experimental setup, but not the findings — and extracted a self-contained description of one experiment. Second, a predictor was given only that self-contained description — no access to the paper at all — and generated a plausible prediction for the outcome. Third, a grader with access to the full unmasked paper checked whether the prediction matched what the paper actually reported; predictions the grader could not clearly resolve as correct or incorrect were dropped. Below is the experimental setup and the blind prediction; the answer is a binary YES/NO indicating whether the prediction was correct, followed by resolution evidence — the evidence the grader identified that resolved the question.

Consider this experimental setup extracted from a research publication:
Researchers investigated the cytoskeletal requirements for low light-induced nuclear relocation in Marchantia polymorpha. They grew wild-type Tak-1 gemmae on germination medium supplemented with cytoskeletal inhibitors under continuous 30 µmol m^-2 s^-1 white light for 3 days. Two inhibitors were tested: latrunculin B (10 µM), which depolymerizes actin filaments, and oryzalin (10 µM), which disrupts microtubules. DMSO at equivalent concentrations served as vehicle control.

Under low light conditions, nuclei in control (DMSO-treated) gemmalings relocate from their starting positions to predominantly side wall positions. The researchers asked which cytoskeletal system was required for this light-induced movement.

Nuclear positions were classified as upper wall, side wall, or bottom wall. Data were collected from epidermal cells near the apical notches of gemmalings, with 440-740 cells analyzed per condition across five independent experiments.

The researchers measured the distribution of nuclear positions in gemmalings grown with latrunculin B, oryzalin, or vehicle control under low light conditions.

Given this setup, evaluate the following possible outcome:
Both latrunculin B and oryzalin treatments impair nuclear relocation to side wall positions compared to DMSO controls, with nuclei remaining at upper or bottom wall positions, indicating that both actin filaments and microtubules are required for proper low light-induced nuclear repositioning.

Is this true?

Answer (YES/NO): YES